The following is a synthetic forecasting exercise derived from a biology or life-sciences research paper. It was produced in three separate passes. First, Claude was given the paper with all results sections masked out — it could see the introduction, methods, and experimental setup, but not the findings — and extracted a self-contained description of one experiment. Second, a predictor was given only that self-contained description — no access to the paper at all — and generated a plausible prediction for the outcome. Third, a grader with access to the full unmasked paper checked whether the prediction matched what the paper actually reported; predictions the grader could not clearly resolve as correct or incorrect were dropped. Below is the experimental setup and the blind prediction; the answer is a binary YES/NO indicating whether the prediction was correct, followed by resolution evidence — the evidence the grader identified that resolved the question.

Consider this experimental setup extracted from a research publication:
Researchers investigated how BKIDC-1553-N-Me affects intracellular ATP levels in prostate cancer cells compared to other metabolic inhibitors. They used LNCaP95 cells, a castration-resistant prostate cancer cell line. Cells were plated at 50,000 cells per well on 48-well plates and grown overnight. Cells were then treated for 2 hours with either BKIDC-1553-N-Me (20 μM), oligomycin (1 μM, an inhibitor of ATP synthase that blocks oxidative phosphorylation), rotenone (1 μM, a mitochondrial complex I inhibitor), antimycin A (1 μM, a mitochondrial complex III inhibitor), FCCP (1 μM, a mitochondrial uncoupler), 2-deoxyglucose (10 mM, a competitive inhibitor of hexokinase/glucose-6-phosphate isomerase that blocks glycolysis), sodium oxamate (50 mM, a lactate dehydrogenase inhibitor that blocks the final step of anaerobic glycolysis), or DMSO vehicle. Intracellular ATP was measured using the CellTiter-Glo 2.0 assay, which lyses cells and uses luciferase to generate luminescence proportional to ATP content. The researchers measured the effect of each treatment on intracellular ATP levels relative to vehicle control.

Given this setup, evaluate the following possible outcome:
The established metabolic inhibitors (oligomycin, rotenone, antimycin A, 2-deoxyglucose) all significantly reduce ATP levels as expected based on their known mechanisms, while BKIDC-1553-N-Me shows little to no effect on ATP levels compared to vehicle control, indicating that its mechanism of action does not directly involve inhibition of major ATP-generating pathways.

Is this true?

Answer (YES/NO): NO